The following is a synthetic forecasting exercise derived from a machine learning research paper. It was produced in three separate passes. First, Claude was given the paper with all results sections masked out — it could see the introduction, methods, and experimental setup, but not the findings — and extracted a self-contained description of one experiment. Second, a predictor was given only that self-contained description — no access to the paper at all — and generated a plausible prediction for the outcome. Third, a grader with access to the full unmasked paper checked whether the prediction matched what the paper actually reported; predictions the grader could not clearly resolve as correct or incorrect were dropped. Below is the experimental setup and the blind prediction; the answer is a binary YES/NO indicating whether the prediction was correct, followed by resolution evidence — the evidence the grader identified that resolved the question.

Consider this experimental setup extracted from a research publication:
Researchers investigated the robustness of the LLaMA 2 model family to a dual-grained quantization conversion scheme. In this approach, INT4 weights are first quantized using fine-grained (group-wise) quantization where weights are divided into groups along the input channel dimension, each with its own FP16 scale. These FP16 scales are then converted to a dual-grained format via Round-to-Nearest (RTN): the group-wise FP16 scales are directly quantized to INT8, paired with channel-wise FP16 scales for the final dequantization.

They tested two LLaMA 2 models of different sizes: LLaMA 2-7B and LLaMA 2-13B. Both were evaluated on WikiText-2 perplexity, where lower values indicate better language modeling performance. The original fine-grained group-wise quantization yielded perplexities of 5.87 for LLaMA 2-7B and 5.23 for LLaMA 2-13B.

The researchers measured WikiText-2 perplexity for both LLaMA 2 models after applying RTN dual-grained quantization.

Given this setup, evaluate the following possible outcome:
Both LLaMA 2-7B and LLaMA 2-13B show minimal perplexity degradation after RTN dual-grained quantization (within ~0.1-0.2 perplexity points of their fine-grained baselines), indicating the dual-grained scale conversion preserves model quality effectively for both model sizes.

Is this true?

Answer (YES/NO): NO